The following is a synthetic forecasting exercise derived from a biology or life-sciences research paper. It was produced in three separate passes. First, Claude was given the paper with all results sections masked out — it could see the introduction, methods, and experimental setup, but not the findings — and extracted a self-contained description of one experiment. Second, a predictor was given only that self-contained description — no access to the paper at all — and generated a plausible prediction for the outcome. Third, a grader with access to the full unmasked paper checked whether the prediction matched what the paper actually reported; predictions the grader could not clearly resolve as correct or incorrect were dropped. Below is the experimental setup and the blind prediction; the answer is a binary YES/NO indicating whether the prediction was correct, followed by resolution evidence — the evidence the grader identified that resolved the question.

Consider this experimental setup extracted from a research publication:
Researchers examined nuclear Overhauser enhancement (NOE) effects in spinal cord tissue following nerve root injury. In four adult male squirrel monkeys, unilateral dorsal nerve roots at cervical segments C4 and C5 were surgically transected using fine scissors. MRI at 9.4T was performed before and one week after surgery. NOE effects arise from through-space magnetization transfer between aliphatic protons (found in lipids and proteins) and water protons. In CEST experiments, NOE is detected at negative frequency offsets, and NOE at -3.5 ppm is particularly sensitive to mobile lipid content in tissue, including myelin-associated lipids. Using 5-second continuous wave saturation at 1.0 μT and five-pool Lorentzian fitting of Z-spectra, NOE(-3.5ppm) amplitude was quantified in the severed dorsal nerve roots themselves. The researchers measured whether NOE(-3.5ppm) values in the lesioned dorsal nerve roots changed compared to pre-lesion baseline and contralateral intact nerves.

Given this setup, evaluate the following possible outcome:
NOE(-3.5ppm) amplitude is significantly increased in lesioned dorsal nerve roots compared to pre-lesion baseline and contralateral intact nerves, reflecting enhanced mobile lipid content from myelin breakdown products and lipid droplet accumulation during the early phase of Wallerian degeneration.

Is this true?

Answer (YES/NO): NO